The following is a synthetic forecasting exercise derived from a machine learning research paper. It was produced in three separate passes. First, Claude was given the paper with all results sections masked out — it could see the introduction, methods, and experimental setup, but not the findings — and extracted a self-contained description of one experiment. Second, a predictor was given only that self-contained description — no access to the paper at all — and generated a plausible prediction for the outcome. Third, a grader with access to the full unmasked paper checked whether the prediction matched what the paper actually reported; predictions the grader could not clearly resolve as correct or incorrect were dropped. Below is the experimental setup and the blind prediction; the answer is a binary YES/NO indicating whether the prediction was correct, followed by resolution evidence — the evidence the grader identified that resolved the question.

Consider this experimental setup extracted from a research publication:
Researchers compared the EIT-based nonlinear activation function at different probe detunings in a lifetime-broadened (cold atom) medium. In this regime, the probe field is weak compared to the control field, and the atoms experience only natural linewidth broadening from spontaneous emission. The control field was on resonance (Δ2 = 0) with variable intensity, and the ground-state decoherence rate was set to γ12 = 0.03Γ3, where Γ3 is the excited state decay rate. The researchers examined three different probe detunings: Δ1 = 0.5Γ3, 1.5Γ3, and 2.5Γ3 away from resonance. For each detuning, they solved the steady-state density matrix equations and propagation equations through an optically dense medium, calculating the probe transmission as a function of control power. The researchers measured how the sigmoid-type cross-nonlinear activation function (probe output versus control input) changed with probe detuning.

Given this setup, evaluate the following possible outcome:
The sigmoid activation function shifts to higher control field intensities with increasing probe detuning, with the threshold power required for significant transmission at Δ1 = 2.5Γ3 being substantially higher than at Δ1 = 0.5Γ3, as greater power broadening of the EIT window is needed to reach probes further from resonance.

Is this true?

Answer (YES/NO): YES